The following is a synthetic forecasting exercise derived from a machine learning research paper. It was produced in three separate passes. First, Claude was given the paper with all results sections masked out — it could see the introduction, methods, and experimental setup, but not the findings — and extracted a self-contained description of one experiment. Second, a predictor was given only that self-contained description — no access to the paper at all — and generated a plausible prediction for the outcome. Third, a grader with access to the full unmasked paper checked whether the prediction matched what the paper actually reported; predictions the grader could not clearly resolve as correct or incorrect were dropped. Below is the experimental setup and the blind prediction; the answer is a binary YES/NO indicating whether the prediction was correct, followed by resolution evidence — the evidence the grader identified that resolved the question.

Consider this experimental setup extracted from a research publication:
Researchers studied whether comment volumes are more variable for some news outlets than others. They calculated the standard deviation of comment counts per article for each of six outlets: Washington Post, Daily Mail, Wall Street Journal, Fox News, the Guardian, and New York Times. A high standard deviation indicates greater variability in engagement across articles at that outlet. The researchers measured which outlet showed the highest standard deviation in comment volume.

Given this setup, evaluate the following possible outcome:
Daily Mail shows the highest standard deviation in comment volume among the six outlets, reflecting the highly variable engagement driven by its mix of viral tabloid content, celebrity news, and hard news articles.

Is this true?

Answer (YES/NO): NO